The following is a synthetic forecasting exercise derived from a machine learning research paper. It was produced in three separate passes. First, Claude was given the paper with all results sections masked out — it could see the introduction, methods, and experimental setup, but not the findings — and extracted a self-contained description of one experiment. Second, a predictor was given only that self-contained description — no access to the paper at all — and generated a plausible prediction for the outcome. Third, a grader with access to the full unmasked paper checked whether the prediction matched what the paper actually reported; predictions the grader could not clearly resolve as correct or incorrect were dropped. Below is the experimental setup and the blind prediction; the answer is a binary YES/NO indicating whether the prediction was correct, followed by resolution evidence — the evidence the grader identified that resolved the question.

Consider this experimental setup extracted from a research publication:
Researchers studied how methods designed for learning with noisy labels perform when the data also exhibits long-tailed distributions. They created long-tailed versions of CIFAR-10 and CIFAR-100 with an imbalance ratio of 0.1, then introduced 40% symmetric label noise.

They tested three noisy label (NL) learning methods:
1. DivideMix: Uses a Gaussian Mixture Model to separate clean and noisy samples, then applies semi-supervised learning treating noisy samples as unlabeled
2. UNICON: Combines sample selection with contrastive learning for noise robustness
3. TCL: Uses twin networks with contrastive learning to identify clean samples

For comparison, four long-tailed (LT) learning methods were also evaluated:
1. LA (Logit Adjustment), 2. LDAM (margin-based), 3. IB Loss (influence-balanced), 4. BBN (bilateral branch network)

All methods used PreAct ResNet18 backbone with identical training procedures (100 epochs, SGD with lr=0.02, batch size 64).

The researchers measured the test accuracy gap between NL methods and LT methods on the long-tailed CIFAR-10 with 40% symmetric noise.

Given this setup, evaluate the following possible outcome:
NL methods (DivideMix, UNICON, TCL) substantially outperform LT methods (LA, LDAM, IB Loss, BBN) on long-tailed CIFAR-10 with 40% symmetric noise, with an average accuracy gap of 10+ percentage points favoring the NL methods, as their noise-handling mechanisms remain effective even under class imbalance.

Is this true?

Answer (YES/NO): YES